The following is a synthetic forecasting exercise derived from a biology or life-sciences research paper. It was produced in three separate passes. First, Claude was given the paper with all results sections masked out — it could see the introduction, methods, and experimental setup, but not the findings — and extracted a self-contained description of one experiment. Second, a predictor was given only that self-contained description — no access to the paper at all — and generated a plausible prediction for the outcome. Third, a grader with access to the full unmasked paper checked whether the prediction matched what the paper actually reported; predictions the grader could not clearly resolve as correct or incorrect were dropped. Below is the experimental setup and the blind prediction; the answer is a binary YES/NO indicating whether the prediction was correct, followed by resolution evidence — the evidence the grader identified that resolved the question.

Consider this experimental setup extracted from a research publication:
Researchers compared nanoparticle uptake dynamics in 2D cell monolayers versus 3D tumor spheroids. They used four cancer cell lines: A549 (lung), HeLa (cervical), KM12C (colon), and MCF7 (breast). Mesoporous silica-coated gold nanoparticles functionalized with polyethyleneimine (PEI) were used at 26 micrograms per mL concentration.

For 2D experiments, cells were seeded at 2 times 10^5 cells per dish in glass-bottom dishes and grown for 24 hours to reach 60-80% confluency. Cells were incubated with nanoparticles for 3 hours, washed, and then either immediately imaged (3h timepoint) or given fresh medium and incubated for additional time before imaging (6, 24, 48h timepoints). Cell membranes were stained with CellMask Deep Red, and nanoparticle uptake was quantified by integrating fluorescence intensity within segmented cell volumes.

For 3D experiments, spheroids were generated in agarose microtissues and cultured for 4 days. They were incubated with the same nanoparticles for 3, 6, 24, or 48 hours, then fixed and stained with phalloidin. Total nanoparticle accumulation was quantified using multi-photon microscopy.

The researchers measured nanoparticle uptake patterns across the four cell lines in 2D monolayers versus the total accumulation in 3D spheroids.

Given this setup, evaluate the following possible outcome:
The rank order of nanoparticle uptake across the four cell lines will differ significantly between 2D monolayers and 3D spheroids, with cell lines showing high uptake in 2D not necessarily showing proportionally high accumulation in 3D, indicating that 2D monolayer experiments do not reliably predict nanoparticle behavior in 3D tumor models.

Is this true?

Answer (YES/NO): YES